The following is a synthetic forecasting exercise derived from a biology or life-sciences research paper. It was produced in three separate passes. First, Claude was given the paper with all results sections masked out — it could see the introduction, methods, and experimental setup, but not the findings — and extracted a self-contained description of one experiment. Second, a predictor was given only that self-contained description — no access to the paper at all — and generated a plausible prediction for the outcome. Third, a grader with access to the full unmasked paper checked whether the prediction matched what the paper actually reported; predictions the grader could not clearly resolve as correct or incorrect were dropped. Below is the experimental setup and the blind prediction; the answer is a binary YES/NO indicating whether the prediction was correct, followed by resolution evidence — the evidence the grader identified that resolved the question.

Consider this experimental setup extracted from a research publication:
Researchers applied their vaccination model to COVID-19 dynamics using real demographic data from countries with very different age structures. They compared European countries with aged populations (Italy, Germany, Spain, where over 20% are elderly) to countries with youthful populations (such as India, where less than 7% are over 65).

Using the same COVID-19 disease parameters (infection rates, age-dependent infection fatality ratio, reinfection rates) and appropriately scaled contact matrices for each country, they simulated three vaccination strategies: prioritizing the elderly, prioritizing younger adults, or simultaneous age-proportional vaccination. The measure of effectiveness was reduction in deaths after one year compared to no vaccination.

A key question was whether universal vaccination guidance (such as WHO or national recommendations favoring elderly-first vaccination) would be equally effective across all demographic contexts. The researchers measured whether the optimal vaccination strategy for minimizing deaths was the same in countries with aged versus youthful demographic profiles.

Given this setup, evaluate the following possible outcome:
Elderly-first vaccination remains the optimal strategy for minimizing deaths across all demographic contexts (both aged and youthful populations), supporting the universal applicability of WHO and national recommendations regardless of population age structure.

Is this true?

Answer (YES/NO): YES